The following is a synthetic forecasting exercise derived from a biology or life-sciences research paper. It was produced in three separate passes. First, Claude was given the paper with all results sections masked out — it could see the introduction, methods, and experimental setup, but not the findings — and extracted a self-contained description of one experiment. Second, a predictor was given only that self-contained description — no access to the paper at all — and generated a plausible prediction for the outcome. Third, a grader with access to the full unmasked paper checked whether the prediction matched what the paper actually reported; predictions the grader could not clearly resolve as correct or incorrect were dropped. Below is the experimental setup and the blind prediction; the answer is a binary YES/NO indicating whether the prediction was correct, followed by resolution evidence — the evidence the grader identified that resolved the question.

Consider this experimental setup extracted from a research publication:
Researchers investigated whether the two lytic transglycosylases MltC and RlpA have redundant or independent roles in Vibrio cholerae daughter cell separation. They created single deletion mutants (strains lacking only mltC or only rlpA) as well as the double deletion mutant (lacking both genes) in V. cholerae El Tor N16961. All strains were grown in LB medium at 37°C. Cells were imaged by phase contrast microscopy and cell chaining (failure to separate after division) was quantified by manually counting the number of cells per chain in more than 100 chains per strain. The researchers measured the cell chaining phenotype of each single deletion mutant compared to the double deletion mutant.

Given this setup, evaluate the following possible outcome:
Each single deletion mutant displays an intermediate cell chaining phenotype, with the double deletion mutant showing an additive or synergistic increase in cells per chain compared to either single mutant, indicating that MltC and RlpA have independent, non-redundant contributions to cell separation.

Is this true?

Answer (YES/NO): NO